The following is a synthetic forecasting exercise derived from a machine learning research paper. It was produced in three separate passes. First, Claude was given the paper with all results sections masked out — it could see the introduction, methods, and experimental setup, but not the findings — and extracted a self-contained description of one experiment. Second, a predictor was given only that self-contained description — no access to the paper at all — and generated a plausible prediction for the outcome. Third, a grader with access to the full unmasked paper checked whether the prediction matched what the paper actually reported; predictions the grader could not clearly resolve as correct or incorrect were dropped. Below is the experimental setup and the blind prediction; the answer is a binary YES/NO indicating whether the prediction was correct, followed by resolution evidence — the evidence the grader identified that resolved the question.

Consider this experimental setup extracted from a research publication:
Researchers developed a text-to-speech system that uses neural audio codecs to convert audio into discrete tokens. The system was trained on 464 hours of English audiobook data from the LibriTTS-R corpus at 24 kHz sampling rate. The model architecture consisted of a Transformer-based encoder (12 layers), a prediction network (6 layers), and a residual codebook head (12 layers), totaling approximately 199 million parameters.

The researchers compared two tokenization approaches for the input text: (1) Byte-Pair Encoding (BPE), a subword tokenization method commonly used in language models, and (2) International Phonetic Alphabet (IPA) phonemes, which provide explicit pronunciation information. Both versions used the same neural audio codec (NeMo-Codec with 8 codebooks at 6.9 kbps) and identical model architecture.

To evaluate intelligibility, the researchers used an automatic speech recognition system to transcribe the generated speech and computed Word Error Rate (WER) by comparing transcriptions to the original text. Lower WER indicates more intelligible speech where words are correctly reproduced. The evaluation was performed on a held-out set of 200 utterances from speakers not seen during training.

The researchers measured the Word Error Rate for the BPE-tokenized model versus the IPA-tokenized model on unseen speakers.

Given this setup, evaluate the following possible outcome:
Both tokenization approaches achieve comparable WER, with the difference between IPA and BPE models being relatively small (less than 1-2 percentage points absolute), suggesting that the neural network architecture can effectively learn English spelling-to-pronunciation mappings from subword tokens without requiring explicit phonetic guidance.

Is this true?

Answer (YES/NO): NO